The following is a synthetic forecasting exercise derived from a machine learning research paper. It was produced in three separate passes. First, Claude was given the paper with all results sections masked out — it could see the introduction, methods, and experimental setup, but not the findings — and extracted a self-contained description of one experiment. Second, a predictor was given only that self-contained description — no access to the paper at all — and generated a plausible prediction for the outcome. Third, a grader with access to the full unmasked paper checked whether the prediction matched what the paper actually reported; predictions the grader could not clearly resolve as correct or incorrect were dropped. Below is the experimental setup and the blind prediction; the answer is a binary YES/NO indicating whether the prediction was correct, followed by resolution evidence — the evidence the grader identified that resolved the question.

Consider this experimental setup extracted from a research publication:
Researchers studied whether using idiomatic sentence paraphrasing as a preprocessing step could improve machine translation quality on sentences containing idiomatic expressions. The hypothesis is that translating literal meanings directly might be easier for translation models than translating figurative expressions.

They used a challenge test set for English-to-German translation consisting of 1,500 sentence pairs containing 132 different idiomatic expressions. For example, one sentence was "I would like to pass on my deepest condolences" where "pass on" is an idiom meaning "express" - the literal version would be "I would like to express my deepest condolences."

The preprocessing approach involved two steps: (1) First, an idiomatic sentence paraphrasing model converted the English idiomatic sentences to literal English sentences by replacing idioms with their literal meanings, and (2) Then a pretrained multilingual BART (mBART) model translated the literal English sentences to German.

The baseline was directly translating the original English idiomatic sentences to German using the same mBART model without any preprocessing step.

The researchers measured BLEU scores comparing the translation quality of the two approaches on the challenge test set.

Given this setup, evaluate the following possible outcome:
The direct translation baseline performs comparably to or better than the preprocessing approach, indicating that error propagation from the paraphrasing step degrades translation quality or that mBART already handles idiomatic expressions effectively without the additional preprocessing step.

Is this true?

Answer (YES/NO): NO